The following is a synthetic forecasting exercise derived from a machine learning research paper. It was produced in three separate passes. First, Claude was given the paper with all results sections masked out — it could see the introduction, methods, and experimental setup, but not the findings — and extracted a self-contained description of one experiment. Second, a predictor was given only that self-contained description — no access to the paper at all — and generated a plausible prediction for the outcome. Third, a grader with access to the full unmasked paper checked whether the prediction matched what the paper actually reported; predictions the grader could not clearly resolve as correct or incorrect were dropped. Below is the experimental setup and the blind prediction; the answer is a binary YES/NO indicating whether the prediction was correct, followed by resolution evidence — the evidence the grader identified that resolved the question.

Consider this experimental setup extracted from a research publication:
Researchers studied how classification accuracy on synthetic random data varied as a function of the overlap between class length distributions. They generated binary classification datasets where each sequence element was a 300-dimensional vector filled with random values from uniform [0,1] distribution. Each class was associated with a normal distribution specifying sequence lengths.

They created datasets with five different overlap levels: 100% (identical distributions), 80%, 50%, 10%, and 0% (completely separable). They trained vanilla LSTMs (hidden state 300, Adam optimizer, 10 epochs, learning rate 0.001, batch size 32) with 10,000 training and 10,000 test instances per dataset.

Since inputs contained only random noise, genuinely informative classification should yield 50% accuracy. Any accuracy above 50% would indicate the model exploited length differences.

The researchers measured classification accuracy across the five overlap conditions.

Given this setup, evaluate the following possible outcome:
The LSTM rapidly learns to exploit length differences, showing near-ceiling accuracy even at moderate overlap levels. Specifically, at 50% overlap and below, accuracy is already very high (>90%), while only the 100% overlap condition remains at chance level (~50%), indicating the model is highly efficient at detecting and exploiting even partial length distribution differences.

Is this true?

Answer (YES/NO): NO